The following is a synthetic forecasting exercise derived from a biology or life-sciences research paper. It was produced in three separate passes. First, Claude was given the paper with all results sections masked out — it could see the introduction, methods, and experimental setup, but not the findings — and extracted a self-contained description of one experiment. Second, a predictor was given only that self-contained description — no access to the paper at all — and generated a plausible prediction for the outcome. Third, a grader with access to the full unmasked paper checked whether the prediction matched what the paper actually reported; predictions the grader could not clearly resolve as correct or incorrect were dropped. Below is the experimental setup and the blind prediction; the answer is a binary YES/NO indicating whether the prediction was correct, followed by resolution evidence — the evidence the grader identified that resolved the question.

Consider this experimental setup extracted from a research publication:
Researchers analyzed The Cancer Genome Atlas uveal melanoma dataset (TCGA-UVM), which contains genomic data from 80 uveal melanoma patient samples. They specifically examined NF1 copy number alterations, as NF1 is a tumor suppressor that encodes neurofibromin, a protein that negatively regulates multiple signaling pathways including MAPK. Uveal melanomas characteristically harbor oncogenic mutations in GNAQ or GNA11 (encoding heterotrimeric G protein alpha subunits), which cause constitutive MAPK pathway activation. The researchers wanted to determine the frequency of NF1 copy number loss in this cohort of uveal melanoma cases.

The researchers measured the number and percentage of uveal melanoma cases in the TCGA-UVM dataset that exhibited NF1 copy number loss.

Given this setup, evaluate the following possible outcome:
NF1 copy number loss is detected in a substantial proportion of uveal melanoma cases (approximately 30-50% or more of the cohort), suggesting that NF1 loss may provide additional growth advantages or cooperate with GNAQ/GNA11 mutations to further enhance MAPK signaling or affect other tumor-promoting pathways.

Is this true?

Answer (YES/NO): NO